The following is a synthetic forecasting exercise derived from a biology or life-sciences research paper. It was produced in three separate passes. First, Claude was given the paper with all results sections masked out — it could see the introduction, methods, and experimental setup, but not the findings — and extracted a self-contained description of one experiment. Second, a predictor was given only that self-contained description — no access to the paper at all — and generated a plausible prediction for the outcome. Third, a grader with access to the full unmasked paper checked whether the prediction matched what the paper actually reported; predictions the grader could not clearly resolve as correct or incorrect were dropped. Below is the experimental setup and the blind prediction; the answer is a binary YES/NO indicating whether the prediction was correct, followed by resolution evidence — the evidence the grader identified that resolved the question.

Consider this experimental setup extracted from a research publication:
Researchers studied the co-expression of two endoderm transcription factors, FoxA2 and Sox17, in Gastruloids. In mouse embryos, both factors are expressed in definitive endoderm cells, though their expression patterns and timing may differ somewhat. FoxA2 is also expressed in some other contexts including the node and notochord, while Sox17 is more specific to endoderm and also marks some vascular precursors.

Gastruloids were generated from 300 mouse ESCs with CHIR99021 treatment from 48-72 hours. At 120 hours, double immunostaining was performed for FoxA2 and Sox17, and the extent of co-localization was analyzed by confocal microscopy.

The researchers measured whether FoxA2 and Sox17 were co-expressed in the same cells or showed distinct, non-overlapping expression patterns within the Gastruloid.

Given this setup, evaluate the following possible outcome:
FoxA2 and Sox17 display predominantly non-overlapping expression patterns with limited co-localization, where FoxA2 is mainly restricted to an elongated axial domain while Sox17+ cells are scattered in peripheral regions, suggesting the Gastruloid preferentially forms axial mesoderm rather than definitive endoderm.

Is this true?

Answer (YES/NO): NO